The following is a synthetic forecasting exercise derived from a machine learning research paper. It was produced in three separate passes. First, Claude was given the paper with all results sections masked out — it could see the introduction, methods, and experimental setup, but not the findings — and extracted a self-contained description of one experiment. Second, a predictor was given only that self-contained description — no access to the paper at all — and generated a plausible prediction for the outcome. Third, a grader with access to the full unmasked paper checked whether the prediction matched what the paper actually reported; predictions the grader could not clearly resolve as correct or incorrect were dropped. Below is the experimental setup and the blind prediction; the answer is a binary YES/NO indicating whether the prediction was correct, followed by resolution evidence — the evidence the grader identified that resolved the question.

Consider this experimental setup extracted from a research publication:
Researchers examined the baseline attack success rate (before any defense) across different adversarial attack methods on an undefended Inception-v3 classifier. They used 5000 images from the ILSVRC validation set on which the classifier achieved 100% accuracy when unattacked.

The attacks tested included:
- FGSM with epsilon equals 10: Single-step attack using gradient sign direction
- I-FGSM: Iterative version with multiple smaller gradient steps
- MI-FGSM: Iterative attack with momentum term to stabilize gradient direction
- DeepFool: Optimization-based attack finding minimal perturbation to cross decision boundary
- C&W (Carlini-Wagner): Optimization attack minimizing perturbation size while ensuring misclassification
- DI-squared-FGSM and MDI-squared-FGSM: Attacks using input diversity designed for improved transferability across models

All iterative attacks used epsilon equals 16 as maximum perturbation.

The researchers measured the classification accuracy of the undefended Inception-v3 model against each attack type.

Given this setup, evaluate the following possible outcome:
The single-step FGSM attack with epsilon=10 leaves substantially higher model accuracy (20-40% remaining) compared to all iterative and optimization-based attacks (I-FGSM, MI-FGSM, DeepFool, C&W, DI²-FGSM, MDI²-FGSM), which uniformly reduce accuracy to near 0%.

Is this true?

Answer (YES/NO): NO